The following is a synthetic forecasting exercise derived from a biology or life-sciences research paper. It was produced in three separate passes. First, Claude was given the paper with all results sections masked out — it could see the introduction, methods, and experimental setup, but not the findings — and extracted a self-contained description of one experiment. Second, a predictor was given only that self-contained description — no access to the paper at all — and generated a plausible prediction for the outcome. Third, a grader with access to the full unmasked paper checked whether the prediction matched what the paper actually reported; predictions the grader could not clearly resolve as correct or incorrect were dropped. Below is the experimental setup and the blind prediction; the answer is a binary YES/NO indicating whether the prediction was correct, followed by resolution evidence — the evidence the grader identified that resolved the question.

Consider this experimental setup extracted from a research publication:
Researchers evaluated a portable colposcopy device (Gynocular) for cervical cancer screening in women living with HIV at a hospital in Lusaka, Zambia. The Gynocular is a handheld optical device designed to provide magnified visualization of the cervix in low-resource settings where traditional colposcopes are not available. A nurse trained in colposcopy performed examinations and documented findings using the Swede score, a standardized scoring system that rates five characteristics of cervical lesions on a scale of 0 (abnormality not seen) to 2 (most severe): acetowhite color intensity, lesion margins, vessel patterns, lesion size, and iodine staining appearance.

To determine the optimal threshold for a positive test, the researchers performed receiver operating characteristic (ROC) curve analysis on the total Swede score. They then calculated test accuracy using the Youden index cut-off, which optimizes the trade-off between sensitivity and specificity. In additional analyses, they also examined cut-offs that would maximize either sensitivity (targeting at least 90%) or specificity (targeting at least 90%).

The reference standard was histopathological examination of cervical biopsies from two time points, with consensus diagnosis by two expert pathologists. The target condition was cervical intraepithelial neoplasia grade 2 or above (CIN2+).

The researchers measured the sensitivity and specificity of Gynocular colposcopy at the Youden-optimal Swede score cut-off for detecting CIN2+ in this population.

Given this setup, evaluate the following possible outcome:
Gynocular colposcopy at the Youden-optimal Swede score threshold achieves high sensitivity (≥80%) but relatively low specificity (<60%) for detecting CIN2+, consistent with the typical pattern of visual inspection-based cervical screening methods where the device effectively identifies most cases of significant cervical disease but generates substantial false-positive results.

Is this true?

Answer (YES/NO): NO